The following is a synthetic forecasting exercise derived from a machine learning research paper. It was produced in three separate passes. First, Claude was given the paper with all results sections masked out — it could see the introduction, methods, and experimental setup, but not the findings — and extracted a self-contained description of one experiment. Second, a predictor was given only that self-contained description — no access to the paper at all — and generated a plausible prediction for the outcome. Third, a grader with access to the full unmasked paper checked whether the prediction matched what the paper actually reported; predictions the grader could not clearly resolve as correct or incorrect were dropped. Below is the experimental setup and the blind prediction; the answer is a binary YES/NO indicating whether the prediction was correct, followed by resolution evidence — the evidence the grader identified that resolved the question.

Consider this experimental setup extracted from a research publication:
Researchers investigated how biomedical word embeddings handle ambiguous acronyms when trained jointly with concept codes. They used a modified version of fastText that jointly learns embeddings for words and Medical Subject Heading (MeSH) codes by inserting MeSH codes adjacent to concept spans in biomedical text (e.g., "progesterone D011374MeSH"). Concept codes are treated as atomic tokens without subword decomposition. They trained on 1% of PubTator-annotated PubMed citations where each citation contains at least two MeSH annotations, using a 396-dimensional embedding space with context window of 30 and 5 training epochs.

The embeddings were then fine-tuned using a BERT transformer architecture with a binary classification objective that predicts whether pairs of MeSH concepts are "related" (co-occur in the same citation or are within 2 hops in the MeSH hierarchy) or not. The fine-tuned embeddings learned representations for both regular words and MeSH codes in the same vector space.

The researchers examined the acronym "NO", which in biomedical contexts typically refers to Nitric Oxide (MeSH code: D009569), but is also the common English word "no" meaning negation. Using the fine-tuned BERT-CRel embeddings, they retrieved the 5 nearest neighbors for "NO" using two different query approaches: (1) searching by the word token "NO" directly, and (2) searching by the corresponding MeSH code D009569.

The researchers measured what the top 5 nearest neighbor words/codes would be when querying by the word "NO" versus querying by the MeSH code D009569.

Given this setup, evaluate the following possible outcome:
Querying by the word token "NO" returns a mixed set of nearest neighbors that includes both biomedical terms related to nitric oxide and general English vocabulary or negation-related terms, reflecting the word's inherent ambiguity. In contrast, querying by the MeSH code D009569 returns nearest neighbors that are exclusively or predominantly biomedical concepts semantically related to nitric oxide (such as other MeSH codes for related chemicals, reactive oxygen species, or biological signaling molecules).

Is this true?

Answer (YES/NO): NO